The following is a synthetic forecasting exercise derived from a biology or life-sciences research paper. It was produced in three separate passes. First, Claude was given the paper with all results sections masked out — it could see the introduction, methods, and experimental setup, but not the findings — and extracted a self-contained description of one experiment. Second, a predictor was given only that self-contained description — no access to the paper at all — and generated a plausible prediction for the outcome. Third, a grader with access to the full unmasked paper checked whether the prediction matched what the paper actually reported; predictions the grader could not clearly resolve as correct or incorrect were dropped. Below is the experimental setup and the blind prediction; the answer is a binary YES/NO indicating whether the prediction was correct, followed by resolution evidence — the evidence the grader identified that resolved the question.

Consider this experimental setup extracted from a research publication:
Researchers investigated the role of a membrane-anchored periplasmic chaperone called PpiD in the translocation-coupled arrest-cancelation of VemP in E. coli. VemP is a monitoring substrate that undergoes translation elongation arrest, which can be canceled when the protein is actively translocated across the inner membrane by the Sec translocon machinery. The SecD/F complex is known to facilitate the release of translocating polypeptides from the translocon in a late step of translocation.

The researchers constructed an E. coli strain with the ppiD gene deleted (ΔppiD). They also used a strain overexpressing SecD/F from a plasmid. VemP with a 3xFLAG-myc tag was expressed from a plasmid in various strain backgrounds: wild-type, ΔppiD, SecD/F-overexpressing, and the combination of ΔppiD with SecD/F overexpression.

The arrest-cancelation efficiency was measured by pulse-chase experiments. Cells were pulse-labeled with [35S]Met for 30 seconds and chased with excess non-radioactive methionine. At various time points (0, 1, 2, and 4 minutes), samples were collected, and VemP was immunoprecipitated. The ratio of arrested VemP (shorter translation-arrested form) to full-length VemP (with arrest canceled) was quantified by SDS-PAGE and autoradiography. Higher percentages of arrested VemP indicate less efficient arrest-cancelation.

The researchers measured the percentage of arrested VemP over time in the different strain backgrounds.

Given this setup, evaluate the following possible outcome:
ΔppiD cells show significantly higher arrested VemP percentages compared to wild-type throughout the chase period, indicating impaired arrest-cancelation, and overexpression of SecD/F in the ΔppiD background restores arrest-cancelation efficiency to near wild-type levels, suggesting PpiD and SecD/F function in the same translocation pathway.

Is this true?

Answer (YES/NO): NO